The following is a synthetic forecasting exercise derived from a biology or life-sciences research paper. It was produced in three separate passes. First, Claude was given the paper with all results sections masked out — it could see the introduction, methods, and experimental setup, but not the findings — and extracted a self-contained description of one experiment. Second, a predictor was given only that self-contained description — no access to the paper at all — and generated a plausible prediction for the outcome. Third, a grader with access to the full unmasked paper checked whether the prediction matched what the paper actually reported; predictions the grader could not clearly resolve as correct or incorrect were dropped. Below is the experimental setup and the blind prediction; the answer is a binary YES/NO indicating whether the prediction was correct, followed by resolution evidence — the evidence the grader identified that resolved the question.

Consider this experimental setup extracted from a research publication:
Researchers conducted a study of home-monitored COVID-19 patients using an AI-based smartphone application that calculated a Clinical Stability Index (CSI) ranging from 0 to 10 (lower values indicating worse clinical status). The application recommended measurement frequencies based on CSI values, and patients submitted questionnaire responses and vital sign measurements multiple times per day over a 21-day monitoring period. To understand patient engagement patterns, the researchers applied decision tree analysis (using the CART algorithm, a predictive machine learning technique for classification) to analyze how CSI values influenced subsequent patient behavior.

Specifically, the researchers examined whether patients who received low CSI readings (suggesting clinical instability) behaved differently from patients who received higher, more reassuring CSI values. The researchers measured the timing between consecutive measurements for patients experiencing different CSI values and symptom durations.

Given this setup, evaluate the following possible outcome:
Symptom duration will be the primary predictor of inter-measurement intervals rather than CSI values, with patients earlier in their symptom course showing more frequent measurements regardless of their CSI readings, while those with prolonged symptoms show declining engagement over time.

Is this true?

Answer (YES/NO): NO